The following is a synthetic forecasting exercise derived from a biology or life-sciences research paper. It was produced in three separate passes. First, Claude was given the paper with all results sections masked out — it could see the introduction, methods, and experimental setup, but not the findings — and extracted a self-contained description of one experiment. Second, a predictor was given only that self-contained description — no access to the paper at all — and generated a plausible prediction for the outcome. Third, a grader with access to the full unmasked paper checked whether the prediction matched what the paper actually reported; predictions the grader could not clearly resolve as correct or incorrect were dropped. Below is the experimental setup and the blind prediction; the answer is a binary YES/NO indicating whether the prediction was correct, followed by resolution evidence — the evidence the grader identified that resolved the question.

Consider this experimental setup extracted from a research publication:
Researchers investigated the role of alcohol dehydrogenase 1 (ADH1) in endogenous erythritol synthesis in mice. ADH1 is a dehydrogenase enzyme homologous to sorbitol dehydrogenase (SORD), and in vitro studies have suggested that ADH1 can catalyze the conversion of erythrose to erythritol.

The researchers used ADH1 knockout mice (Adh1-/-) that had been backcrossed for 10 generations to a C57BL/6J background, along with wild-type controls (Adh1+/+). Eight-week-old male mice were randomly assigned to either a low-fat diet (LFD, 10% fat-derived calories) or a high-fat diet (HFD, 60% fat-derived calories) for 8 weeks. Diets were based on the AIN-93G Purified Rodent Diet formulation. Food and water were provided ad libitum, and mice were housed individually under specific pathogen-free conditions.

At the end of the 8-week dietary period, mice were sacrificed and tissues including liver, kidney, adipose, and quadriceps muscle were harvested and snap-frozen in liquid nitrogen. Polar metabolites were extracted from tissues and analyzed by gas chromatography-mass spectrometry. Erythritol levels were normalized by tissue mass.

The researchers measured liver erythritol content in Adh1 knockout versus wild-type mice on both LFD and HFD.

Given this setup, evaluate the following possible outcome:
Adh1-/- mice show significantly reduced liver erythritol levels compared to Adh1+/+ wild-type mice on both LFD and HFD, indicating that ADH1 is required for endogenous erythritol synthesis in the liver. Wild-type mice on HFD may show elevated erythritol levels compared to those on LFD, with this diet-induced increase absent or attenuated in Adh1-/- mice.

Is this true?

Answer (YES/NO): NO